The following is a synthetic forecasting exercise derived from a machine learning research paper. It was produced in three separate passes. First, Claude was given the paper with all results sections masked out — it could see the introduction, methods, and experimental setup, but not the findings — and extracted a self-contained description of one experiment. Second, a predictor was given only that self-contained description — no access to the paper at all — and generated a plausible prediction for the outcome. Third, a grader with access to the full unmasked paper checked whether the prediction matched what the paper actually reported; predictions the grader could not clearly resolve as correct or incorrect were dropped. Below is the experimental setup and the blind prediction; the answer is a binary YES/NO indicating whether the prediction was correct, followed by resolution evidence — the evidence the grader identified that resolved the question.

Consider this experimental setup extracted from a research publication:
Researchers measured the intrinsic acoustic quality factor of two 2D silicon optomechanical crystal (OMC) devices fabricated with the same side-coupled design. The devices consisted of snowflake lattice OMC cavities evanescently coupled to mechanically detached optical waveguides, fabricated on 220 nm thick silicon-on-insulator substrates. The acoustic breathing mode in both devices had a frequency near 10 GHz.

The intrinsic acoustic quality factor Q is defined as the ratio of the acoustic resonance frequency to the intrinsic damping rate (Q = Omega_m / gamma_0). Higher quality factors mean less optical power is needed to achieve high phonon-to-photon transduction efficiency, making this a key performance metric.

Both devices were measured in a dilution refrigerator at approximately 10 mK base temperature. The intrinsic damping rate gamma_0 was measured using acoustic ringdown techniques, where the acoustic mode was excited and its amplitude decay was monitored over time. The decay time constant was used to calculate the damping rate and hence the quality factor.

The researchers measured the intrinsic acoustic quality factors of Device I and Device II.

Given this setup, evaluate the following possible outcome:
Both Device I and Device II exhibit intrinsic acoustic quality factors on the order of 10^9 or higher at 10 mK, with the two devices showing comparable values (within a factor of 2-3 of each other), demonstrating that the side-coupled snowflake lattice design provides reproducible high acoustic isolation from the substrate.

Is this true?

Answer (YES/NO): NO